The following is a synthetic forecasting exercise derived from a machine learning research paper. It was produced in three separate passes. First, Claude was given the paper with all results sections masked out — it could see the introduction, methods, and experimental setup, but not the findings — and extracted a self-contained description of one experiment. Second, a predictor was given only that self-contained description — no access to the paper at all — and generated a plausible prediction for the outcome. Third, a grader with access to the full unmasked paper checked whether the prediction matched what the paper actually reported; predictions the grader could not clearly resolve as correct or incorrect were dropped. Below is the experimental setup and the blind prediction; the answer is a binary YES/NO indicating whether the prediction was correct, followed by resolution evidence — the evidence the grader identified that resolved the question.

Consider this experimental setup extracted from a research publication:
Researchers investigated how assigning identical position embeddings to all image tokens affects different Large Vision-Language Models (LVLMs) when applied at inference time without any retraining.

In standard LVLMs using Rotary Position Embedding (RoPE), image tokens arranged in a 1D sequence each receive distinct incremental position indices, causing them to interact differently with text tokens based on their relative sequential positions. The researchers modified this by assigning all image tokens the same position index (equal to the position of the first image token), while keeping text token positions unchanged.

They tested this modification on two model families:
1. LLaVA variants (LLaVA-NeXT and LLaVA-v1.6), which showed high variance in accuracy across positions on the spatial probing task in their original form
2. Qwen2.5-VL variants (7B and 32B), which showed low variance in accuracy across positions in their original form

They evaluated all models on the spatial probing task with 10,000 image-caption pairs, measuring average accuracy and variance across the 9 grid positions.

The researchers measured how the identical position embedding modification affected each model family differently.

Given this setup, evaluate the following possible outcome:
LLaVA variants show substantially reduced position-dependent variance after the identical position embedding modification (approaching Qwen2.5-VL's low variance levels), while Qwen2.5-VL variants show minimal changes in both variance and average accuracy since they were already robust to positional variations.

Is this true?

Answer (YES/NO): YES